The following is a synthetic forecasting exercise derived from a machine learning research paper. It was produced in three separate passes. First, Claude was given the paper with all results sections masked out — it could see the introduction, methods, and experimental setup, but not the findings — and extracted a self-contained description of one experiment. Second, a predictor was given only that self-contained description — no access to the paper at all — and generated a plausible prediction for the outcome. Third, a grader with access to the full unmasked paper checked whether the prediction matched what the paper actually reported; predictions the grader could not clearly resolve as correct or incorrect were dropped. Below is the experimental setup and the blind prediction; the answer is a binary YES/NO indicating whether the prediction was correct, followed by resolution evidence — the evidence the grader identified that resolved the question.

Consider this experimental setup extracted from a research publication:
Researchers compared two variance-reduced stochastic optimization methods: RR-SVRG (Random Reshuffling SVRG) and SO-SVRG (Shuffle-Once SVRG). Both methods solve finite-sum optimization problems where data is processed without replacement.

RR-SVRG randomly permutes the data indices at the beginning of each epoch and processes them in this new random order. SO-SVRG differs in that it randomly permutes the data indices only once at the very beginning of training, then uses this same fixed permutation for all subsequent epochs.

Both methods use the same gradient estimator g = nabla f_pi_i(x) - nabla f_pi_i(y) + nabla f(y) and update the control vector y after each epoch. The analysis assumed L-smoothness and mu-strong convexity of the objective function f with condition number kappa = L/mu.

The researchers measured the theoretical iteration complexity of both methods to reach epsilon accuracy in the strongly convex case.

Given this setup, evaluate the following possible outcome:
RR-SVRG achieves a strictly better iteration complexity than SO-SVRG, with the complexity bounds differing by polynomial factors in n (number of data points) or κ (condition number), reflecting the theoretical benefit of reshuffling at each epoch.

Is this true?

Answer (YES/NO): NO